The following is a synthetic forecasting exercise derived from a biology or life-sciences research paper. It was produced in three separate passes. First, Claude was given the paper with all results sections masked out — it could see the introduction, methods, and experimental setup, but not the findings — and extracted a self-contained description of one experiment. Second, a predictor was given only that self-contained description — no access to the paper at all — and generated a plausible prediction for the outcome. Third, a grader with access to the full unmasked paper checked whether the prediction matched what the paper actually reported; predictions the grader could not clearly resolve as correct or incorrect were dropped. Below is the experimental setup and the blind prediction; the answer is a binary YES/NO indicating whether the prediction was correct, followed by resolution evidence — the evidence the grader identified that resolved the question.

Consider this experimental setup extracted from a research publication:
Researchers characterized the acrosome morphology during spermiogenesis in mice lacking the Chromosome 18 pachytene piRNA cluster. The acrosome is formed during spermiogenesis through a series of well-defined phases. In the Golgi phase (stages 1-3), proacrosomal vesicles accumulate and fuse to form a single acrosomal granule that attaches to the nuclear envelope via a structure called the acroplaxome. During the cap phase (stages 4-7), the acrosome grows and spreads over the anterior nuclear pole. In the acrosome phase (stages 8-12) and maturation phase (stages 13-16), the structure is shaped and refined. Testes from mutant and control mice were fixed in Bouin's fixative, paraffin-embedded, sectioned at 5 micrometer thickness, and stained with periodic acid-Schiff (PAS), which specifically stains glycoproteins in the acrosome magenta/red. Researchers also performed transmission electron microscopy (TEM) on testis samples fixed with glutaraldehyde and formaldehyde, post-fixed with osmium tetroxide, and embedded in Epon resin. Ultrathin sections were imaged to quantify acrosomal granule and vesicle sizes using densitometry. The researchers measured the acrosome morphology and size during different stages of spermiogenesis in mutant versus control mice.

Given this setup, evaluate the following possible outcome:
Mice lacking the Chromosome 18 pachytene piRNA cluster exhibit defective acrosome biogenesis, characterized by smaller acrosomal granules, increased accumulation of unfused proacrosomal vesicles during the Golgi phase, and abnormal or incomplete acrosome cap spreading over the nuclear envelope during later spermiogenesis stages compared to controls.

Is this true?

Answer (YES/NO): NO